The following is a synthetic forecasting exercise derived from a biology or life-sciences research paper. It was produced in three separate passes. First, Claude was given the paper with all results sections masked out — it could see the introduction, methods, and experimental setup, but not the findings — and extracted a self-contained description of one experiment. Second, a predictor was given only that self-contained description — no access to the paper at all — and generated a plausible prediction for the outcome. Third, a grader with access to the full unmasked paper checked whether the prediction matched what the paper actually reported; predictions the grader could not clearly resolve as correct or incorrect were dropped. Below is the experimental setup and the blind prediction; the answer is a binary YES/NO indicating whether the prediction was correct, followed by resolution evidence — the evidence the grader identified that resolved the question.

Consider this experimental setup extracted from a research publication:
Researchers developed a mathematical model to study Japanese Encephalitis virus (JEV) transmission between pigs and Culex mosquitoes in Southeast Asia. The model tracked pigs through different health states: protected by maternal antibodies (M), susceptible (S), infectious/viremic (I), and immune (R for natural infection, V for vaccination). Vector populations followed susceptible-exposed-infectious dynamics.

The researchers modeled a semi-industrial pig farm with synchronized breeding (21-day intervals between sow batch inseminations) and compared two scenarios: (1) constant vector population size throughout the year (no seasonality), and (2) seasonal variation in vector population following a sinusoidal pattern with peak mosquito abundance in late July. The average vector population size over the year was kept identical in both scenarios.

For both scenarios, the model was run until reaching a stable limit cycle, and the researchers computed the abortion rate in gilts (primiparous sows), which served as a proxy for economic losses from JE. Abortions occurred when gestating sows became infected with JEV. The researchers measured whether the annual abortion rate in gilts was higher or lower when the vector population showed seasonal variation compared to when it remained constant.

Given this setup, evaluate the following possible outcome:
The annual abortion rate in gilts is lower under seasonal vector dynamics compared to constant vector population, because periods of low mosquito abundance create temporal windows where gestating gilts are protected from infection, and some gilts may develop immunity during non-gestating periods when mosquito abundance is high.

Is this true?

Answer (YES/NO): NO